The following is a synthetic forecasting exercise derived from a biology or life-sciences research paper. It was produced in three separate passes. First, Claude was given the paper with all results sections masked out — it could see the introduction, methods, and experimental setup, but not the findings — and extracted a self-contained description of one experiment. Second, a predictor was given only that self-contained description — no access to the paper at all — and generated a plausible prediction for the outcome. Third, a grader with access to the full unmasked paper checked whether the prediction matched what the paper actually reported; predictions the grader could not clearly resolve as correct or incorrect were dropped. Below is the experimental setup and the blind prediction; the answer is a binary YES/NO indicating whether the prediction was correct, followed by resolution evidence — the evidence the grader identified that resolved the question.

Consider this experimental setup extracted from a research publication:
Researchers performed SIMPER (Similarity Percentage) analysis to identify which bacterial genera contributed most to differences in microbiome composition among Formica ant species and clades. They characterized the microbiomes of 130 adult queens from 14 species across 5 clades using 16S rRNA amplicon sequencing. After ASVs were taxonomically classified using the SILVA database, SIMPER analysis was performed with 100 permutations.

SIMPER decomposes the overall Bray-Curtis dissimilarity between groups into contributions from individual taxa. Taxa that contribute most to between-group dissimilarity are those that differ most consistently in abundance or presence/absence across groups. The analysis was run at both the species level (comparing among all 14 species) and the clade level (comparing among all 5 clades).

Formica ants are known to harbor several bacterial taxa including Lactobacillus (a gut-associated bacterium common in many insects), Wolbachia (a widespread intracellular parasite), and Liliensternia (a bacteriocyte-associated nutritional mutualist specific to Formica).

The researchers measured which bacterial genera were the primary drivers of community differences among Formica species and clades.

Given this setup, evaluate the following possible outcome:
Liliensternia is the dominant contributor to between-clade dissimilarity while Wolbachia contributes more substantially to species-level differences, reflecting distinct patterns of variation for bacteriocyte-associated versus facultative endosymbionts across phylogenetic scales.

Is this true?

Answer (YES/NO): NO